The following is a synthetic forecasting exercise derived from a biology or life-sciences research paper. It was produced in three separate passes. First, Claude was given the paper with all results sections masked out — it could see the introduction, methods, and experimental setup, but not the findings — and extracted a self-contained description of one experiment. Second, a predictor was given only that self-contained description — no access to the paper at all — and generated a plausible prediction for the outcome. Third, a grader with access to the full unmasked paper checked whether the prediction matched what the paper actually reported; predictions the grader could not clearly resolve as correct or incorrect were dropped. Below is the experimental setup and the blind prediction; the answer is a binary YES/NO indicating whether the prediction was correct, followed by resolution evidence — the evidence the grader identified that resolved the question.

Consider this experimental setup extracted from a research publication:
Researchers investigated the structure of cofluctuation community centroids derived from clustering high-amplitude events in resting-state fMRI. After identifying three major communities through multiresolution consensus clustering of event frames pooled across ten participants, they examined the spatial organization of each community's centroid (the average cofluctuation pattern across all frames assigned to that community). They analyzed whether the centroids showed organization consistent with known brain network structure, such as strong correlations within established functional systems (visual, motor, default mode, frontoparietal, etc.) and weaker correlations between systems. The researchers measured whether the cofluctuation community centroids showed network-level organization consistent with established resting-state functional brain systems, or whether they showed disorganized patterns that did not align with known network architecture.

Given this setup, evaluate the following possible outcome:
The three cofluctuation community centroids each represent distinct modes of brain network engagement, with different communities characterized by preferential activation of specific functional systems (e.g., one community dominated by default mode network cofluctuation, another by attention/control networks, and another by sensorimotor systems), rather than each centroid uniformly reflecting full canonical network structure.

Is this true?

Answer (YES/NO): YES